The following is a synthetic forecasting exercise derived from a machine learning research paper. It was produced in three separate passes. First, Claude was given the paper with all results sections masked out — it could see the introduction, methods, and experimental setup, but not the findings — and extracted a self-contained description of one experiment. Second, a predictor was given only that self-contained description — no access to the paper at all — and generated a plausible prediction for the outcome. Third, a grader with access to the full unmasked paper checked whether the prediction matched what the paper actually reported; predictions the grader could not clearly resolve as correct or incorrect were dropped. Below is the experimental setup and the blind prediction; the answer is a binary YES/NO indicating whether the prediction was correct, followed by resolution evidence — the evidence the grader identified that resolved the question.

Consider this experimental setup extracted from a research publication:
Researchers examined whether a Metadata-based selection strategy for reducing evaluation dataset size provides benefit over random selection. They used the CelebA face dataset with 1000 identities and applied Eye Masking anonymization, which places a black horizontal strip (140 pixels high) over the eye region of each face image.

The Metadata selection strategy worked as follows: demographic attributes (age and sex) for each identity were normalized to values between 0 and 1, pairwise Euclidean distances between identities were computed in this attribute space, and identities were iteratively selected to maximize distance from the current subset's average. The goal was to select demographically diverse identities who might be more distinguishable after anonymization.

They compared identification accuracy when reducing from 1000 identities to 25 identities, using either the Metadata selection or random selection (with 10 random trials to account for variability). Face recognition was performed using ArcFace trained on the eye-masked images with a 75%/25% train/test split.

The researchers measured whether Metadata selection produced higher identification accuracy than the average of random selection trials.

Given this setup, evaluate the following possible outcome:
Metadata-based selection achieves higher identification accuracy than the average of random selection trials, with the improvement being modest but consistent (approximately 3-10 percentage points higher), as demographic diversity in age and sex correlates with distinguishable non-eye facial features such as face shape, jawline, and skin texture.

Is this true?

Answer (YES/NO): NO